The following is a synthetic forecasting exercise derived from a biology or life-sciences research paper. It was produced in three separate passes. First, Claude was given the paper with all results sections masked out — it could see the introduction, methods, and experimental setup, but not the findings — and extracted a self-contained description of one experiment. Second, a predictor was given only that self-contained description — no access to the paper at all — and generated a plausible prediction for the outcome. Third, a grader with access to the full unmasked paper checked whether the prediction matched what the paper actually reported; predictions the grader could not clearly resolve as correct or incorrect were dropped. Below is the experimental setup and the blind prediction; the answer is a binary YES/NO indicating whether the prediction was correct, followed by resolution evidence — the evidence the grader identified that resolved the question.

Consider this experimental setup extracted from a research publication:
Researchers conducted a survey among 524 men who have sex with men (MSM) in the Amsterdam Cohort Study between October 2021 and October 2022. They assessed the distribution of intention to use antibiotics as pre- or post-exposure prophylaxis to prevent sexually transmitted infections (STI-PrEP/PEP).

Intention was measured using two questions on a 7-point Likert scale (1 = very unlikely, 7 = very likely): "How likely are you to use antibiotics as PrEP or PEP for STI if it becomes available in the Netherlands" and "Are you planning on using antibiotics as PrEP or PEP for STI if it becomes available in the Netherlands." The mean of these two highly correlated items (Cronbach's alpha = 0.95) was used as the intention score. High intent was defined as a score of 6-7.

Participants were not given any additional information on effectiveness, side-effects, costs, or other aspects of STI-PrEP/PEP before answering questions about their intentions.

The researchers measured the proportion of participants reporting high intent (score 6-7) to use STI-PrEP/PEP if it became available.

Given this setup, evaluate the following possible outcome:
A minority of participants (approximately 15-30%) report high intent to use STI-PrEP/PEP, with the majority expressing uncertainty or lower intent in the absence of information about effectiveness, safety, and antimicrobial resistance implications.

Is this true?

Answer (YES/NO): NO